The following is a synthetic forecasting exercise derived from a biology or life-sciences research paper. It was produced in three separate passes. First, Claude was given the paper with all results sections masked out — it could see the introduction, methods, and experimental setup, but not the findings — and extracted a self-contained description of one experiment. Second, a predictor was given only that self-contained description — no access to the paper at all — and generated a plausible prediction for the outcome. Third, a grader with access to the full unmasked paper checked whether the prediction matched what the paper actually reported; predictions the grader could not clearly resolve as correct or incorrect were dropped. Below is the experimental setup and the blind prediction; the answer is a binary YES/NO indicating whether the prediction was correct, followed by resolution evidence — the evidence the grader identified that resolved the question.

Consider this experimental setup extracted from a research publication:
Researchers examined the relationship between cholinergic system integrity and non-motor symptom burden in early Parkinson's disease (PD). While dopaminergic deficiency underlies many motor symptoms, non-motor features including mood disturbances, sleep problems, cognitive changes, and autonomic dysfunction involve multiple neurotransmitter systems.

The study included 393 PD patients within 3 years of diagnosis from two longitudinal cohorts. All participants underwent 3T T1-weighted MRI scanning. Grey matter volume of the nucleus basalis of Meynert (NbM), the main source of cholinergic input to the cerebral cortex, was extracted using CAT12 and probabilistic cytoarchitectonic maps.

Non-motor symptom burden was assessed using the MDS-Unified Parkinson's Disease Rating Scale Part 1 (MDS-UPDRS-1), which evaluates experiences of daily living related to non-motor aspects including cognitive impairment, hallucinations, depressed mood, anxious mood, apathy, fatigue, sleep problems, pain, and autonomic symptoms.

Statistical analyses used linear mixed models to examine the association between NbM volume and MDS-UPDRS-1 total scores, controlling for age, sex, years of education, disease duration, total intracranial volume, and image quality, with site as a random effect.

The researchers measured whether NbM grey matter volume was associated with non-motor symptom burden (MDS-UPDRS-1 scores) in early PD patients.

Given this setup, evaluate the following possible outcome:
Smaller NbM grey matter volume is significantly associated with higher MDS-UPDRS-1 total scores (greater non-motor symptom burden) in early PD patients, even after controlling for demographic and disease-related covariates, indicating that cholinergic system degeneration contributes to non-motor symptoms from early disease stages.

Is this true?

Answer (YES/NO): YES